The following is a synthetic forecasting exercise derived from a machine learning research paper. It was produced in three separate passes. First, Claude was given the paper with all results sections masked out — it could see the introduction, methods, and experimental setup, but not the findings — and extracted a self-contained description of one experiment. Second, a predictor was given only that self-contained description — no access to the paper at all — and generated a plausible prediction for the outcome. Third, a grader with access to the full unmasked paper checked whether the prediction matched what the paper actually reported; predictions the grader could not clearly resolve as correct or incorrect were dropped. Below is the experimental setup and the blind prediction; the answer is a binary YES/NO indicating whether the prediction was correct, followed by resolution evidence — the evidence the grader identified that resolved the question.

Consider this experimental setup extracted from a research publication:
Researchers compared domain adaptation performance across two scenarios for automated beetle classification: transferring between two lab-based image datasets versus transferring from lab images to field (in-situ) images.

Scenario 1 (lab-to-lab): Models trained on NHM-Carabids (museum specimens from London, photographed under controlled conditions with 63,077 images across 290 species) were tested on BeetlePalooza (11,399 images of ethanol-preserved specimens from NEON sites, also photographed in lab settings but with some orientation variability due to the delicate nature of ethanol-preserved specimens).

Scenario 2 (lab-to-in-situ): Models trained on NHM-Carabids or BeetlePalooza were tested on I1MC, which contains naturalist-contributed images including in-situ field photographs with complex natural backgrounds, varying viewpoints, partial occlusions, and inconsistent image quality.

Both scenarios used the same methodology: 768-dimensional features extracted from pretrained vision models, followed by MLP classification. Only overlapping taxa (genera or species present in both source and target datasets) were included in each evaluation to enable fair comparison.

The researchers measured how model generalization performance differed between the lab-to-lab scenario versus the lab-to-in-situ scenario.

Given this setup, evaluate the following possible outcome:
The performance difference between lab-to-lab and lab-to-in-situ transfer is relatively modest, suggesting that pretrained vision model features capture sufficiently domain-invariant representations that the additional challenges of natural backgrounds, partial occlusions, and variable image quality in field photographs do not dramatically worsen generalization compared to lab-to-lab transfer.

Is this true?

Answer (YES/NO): NO